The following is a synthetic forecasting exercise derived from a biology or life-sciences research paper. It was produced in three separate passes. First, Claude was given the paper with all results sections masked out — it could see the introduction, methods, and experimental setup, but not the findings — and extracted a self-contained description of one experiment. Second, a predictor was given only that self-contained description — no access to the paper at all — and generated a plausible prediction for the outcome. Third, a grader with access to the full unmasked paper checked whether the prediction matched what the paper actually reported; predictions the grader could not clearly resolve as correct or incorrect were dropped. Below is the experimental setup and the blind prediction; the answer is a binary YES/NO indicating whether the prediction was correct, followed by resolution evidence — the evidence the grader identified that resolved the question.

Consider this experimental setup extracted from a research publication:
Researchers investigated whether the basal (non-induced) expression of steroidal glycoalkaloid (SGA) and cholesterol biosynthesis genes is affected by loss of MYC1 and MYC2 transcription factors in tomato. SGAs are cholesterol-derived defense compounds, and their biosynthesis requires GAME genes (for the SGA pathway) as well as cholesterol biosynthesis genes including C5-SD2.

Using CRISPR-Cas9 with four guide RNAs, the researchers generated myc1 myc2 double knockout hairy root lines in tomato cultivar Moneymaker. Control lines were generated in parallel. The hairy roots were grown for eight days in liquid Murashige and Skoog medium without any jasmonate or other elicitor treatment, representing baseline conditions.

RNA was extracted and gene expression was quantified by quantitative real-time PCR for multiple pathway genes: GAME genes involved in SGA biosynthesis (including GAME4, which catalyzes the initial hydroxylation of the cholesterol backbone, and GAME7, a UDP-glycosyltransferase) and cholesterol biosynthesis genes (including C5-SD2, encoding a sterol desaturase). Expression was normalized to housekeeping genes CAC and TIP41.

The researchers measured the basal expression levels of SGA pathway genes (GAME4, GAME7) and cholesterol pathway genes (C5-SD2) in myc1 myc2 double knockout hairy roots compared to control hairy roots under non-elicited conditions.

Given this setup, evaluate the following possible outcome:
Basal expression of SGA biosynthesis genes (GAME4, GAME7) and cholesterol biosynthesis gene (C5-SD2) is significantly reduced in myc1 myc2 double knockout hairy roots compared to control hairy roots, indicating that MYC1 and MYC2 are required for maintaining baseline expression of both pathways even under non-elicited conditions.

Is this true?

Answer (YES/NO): YES